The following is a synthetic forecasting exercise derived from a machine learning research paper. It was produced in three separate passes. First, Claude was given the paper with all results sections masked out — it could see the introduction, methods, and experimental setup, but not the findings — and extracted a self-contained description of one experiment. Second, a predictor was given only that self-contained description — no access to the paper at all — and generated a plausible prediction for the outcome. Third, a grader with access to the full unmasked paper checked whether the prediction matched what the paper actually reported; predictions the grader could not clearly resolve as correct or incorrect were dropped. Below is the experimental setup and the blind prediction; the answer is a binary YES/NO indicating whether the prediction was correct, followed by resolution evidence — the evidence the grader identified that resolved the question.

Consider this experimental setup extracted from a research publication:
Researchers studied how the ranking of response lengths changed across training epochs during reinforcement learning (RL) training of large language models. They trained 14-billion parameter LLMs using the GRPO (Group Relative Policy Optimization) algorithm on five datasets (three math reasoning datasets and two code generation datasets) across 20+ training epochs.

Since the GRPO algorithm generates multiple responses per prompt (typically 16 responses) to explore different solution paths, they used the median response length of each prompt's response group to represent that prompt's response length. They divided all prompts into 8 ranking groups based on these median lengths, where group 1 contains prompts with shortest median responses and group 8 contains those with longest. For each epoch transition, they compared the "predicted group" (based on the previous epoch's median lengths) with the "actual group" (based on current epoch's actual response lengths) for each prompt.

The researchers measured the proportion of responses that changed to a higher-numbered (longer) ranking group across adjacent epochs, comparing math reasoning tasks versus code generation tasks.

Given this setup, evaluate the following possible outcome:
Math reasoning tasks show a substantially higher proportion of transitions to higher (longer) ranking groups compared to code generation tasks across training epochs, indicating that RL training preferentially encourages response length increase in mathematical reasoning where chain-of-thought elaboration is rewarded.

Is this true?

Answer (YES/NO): NO